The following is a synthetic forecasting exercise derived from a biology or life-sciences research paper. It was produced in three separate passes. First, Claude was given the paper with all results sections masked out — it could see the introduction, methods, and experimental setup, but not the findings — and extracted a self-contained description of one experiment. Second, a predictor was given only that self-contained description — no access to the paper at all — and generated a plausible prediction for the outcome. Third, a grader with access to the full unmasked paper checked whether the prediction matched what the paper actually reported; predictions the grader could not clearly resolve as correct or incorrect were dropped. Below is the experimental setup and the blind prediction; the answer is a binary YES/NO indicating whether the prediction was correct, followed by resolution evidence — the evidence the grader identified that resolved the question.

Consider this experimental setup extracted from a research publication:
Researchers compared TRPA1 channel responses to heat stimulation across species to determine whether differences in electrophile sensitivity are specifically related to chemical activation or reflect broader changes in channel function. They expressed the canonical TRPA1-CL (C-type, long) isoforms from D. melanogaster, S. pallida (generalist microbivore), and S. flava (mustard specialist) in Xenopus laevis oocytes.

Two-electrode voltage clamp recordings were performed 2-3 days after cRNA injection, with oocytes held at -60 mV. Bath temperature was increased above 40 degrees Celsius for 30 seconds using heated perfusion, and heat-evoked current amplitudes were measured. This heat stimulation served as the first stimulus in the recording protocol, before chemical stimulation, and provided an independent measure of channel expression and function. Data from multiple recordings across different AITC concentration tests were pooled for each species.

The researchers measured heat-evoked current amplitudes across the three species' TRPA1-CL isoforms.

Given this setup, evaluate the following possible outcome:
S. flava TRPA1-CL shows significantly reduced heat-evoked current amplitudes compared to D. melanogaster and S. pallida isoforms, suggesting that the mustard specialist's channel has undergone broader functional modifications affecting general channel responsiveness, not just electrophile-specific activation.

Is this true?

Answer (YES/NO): NO